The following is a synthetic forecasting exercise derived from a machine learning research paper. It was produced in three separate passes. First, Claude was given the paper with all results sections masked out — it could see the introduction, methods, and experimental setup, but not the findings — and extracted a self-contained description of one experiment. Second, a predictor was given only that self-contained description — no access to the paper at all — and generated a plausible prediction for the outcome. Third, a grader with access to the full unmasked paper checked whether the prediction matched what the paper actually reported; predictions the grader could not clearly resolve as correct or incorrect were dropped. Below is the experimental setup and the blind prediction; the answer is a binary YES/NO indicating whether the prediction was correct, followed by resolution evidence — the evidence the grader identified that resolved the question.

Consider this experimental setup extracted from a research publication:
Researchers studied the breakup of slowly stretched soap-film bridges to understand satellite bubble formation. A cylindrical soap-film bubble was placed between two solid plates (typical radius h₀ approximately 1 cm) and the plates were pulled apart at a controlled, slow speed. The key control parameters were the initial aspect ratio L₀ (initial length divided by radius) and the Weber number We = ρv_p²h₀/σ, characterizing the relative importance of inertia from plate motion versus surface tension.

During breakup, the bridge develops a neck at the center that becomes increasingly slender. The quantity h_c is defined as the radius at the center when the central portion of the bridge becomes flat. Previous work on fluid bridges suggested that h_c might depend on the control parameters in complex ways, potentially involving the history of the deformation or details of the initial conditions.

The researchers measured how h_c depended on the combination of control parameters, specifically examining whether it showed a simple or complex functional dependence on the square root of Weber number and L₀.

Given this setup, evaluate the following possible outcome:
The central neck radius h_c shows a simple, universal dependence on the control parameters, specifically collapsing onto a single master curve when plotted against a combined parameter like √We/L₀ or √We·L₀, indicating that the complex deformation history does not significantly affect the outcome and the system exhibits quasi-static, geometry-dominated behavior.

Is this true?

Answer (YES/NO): NO